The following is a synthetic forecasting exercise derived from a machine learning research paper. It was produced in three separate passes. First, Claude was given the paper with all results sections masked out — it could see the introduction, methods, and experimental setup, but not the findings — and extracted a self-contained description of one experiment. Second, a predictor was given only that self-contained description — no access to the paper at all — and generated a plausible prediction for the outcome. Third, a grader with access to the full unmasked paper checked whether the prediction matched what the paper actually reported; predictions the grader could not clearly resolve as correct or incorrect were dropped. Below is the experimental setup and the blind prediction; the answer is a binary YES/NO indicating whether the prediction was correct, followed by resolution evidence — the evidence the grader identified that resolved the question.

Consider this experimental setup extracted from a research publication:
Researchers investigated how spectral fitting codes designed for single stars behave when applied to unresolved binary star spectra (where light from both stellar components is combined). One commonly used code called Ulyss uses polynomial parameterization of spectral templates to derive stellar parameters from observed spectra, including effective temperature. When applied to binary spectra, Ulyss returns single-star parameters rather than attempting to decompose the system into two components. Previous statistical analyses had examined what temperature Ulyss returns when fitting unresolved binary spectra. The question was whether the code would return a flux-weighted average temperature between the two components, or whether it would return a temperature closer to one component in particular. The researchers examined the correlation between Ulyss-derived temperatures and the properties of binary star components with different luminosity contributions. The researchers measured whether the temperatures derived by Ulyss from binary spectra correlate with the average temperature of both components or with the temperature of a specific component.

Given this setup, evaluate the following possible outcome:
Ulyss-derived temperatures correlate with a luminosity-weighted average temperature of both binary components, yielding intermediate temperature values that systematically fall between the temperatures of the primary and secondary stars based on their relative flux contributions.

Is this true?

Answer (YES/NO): NO